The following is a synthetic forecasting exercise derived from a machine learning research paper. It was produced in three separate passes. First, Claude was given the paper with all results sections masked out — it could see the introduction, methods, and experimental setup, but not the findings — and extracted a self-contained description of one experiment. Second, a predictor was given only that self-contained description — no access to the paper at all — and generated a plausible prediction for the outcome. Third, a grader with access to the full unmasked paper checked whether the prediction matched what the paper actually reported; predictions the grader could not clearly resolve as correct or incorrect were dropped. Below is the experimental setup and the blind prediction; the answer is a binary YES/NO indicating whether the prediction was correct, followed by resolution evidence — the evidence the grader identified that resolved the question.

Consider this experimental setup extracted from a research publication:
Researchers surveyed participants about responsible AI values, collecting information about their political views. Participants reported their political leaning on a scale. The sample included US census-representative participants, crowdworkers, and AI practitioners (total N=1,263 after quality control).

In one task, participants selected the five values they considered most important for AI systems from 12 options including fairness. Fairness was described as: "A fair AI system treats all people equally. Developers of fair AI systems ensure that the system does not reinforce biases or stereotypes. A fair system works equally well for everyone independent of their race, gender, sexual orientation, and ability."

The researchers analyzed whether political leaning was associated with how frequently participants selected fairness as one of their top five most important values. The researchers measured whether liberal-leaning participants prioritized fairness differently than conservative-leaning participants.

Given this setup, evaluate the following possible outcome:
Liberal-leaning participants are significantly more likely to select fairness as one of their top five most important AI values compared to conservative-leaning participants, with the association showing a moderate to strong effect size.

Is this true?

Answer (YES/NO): NO